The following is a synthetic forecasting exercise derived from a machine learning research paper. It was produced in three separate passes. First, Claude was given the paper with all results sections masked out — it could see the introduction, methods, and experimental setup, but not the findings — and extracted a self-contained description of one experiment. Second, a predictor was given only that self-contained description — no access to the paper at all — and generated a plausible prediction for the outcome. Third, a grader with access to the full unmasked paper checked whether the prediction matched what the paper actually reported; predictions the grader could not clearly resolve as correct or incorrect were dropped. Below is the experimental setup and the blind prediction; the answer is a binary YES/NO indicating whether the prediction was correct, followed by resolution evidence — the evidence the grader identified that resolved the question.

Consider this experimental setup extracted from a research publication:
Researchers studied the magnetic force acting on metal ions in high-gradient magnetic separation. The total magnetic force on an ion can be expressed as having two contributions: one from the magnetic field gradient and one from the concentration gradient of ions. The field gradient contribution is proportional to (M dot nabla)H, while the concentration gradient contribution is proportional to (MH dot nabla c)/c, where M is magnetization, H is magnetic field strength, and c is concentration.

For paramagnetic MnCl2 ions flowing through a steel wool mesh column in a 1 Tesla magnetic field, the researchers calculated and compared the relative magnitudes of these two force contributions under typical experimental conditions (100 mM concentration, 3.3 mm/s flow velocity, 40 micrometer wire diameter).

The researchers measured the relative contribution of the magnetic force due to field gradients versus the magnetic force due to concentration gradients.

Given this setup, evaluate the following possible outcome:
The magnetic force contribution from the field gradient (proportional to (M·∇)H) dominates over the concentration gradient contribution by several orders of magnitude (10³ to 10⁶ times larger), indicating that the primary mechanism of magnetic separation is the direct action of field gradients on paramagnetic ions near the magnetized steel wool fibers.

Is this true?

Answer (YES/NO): YES